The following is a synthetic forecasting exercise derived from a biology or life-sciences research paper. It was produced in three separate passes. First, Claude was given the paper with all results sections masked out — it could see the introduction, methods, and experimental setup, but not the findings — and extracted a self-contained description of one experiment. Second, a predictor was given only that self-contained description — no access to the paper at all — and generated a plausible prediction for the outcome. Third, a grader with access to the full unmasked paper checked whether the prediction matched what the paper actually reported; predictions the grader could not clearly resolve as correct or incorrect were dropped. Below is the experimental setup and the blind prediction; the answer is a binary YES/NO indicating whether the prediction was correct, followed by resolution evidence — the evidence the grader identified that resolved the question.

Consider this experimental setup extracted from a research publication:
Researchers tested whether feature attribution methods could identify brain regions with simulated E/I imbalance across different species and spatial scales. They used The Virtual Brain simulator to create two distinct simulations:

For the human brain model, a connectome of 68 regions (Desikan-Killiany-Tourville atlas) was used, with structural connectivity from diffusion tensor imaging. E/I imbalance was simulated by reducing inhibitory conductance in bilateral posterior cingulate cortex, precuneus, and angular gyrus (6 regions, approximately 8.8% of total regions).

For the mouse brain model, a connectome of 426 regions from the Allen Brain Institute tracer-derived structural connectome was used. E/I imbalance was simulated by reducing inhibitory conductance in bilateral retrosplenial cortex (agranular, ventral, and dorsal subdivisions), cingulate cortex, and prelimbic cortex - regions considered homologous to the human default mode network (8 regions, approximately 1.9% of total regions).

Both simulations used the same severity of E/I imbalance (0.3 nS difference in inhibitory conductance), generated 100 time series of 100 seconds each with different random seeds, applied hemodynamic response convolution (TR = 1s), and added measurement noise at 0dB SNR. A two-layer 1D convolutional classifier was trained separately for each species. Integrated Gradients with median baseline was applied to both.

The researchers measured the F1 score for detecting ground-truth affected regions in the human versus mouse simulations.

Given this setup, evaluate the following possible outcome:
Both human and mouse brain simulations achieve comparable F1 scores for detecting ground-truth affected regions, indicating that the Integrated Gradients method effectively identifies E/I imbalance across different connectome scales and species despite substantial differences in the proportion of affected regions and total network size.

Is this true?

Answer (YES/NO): YES